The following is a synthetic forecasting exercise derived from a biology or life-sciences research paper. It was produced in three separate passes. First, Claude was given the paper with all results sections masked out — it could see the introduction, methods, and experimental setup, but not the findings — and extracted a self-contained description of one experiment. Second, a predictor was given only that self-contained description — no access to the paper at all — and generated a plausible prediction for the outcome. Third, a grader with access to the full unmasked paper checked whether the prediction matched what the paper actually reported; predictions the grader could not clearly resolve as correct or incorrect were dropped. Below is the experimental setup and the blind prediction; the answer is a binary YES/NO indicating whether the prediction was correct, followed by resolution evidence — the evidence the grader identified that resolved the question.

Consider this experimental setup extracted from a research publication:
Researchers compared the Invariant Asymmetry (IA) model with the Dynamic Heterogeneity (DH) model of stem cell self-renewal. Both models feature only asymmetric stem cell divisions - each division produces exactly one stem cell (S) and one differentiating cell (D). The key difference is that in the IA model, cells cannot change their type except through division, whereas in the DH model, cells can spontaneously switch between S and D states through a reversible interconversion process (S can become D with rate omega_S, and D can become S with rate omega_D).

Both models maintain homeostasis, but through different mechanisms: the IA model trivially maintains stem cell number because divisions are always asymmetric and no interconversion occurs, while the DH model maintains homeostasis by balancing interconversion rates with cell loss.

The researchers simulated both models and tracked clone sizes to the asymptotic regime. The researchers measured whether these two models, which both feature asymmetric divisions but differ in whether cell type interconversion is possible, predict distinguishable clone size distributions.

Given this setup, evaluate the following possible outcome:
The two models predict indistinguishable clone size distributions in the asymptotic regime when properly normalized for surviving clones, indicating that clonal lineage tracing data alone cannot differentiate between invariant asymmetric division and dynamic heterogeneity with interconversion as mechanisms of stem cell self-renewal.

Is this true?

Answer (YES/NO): NO